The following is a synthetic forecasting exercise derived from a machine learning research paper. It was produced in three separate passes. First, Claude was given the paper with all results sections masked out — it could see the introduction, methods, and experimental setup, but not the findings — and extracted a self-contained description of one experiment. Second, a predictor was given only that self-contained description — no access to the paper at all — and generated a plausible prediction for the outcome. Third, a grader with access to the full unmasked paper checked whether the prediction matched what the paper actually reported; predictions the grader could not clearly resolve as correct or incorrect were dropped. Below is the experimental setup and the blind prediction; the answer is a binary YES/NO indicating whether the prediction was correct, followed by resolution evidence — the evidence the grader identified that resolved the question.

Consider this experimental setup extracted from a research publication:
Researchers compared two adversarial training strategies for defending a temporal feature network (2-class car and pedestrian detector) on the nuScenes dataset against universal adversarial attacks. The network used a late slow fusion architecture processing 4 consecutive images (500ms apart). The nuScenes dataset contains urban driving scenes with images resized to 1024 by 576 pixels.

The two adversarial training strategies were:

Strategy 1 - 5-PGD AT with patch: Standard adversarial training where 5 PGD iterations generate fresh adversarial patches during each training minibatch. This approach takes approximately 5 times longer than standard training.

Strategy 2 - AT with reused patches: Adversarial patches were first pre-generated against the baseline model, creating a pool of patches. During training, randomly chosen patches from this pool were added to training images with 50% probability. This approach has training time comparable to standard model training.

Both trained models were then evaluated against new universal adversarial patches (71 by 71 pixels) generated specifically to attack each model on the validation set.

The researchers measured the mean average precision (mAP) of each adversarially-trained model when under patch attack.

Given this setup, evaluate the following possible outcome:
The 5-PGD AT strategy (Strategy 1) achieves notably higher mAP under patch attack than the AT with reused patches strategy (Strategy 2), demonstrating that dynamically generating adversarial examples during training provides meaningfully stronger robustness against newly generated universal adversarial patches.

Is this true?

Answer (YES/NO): YES